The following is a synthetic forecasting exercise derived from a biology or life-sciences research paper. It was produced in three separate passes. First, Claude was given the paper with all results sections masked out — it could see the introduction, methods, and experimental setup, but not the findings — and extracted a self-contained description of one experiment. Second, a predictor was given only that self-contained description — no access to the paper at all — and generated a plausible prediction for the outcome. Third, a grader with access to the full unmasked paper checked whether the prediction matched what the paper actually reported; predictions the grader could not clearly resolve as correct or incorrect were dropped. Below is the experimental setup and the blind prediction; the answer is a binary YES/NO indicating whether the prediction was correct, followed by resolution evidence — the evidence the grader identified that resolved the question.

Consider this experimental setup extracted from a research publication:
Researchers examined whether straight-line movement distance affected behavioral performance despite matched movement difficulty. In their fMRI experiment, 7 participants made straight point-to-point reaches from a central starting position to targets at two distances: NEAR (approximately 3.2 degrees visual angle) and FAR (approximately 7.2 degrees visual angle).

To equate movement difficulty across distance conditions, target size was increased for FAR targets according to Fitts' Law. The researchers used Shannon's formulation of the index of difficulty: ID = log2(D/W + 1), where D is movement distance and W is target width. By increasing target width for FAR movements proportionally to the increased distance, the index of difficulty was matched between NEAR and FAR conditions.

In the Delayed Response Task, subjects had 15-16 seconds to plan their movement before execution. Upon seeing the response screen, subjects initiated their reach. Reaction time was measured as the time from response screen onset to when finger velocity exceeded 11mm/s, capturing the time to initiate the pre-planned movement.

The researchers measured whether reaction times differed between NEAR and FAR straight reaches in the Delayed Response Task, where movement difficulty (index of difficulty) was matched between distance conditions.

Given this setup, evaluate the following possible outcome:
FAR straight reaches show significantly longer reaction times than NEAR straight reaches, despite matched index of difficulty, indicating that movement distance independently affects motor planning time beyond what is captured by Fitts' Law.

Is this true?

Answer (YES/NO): NO